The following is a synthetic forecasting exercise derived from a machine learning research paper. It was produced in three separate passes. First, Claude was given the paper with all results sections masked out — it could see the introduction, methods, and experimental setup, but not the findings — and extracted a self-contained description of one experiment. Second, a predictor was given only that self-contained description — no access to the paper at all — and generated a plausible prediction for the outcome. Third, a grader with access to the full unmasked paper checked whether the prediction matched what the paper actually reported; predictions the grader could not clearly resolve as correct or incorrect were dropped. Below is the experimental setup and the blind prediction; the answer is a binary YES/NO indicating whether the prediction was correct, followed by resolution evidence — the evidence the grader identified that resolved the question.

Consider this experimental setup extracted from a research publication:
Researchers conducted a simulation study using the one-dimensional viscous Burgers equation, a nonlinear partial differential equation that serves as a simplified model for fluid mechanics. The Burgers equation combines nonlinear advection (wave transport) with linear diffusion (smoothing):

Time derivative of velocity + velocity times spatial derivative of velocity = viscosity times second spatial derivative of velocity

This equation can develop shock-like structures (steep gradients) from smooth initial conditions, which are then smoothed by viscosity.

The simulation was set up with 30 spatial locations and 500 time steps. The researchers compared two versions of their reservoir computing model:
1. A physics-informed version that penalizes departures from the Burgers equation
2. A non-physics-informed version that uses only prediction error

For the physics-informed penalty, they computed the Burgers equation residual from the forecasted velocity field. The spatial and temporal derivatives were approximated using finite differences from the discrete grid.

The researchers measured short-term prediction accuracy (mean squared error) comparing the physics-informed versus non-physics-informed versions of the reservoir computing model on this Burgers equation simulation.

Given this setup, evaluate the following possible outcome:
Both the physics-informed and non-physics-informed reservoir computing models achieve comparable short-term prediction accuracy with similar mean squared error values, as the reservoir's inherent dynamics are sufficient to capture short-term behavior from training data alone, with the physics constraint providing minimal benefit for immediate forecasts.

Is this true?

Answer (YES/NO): NO